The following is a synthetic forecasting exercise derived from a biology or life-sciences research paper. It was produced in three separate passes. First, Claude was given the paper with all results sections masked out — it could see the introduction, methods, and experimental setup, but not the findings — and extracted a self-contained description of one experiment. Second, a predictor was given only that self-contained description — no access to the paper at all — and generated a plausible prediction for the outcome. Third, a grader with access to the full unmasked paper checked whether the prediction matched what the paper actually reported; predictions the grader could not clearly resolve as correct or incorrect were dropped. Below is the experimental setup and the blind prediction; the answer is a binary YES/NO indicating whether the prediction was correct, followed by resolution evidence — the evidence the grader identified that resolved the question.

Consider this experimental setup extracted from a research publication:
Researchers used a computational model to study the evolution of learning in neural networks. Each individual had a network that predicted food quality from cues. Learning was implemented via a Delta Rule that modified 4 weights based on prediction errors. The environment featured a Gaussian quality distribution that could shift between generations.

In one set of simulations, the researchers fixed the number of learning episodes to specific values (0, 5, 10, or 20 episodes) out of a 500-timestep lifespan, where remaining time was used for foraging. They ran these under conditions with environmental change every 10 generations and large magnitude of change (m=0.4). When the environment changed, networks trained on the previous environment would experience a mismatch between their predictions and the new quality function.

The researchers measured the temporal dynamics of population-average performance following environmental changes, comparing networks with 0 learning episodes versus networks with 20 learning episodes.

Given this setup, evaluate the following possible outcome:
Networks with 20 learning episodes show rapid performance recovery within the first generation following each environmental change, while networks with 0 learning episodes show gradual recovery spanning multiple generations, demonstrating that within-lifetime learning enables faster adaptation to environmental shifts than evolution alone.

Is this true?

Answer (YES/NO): NO